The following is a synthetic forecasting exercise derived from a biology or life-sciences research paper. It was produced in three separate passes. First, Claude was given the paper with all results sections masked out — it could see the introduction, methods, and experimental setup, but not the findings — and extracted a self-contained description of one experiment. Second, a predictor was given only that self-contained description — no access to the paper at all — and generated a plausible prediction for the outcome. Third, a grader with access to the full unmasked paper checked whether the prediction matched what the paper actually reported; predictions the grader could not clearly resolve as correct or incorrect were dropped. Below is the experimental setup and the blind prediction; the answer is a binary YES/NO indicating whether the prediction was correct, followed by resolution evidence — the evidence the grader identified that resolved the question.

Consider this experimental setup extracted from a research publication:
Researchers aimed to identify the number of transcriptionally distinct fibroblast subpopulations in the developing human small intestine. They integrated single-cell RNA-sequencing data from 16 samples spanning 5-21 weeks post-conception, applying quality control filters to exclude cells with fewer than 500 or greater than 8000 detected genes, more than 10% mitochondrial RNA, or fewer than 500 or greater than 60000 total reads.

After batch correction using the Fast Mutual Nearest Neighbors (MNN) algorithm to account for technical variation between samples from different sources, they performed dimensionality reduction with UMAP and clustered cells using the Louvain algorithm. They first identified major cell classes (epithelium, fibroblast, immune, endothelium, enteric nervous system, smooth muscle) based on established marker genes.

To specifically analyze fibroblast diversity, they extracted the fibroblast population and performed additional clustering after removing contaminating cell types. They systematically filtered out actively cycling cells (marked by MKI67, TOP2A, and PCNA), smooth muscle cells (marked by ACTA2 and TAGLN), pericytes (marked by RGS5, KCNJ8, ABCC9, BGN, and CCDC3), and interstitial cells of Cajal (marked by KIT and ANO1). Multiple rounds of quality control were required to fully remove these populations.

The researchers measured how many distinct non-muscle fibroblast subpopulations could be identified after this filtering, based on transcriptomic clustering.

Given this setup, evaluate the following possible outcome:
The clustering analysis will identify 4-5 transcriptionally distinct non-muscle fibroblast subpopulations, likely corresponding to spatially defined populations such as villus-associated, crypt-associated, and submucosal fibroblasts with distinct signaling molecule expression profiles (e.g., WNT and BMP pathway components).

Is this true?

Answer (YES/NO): NO